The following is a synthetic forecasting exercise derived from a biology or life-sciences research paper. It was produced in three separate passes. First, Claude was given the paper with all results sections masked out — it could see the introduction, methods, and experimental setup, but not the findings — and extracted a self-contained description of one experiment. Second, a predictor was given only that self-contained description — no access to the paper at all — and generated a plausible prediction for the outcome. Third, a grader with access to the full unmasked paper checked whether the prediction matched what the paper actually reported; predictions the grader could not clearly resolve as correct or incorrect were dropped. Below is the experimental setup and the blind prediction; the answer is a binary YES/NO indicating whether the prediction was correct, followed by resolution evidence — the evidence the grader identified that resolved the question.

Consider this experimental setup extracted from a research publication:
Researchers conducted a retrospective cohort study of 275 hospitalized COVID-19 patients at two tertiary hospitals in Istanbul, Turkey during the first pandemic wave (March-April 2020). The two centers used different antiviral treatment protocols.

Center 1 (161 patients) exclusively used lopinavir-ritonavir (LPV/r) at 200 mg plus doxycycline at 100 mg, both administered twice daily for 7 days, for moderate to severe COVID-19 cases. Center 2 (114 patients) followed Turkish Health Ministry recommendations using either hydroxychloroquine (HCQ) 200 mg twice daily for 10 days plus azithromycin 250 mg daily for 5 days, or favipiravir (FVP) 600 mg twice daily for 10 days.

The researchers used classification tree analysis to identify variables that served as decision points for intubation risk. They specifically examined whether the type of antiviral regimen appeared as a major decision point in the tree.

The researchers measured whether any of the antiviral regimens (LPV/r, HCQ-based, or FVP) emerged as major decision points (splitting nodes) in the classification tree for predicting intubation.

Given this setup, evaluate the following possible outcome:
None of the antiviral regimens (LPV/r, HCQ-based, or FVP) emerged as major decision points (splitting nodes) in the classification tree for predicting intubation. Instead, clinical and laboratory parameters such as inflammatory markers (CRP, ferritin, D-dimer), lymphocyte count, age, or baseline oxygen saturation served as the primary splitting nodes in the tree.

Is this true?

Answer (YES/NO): NO